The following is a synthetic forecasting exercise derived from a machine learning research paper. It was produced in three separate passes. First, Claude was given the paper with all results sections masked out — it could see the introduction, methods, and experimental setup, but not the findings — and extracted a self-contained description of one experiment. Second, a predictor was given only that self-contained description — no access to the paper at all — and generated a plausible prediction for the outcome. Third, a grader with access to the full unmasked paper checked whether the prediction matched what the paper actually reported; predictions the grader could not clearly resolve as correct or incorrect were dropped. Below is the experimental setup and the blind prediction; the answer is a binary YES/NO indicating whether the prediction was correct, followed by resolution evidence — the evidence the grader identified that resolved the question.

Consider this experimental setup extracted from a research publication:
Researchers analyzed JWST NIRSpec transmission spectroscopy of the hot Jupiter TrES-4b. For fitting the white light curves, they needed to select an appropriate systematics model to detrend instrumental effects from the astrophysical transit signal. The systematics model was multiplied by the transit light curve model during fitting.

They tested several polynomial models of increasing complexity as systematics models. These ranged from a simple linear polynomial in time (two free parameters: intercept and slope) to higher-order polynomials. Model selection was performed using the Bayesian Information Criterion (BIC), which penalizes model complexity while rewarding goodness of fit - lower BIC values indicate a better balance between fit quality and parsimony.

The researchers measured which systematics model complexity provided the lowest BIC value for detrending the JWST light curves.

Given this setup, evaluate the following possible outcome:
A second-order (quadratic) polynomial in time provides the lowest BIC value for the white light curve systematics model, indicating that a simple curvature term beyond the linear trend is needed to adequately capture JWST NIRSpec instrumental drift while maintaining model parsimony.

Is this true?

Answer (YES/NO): NO